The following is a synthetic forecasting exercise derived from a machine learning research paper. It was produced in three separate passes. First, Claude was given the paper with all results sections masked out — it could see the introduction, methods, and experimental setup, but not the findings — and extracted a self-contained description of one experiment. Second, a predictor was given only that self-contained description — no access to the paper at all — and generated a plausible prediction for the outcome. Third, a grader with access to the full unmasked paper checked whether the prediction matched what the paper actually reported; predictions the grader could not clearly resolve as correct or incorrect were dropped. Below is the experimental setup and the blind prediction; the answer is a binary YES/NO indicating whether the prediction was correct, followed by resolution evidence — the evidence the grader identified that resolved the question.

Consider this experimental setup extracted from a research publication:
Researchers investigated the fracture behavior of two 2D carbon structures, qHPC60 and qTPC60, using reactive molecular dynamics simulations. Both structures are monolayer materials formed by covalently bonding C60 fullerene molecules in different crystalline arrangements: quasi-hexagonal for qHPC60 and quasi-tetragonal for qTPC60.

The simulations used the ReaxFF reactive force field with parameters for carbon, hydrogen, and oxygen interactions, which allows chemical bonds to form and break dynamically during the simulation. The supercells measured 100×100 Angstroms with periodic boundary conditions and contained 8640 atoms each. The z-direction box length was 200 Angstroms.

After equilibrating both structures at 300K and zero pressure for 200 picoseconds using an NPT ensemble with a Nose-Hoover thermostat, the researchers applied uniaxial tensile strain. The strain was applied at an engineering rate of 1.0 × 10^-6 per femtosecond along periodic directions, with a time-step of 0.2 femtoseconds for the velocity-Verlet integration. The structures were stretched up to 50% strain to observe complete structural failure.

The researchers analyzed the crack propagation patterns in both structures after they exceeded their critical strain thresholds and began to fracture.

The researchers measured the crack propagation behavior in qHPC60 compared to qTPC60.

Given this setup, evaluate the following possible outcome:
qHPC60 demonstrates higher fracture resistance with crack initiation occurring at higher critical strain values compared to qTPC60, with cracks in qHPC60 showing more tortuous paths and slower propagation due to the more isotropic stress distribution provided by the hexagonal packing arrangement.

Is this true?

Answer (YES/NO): NO